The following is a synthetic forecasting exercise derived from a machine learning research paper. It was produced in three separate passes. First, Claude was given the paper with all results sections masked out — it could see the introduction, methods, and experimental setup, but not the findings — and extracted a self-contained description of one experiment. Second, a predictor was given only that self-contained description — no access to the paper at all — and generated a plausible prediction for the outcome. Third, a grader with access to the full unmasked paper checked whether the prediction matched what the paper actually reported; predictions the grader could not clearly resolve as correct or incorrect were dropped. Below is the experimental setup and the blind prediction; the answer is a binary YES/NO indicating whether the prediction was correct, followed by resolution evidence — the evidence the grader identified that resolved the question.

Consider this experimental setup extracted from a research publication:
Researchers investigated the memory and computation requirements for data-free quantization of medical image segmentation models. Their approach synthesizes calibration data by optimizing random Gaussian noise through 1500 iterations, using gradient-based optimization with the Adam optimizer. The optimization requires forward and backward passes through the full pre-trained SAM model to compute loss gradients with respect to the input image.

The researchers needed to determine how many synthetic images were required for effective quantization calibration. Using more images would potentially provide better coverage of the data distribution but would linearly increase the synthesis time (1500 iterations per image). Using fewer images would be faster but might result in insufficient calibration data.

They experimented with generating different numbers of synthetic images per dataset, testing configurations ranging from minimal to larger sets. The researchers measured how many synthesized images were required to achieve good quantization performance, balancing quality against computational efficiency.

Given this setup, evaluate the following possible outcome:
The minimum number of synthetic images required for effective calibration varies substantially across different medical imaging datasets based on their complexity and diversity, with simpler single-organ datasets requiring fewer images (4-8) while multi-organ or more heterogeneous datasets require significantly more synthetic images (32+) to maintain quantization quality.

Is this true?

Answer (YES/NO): NO